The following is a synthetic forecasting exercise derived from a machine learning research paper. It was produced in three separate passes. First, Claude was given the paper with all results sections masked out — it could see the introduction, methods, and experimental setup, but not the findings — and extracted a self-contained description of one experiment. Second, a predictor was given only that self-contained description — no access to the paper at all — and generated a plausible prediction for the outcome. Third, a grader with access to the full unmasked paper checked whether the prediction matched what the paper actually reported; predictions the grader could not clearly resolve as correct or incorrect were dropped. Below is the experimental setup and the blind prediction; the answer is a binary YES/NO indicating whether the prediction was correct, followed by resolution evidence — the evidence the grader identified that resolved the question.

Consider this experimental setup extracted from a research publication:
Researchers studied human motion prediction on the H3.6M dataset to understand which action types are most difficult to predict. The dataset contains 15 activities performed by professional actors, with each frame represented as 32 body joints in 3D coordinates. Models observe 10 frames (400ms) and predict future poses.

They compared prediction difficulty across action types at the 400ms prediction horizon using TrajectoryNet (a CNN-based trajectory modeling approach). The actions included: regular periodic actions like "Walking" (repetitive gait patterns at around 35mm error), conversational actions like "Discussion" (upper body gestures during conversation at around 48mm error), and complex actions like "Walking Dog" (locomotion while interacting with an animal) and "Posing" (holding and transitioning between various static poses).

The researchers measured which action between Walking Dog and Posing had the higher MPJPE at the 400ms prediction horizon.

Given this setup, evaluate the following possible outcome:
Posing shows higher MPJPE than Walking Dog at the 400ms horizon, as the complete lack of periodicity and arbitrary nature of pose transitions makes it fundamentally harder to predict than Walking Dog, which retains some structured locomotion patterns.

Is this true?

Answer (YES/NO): NO